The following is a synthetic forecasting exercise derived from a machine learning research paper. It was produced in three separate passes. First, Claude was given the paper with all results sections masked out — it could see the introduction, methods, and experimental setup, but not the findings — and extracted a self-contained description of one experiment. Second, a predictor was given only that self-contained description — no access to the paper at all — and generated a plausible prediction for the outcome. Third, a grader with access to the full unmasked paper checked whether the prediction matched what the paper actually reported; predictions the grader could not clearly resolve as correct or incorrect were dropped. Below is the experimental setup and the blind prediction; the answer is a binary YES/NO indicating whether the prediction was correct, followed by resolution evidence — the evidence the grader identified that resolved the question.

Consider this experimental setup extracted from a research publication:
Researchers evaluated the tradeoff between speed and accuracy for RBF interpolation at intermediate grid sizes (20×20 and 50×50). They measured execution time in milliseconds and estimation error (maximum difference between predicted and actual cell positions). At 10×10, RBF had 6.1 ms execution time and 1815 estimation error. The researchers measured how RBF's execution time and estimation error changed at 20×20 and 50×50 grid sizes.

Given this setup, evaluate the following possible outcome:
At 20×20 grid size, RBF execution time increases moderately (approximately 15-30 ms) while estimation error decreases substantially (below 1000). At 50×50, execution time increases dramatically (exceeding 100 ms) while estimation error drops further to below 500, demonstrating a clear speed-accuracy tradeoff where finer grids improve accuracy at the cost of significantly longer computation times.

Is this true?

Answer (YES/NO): NO